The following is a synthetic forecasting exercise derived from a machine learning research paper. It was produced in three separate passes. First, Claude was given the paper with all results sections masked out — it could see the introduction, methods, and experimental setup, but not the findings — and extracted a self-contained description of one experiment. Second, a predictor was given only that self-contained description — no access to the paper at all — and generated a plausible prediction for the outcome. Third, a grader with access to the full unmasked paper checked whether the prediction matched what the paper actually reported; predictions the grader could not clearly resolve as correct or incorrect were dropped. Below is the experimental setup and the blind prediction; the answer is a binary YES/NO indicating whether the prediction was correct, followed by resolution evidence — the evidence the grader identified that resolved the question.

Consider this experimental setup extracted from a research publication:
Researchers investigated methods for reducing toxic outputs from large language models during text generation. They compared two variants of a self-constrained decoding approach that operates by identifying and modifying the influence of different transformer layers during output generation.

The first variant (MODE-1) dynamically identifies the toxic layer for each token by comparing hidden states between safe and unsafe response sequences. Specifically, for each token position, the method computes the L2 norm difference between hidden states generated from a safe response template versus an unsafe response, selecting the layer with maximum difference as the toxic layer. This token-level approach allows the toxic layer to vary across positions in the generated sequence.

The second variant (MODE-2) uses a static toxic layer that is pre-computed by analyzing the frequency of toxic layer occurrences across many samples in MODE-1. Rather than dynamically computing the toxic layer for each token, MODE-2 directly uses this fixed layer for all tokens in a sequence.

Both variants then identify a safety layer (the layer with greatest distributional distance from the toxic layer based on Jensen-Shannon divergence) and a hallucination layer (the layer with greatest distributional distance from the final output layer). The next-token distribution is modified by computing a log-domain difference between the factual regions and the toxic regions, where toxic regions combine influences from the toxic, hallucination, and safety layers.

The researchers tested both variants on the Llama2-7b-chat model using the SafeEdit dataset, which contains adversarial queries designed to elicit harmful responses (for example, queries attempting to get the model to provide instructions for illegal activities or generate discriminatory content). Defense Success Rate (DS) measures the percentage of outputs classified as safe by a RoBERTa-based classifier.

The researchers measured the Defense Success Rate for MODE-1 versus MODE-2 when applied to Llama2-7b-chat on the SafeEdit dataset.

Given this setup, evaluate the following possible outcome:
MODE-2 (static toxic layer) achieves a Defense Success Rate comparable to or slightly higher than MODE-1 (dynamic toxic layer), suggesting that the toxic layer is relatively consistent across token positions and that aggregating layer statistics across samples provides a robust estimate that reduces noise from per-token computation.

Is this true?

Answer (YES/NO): NO